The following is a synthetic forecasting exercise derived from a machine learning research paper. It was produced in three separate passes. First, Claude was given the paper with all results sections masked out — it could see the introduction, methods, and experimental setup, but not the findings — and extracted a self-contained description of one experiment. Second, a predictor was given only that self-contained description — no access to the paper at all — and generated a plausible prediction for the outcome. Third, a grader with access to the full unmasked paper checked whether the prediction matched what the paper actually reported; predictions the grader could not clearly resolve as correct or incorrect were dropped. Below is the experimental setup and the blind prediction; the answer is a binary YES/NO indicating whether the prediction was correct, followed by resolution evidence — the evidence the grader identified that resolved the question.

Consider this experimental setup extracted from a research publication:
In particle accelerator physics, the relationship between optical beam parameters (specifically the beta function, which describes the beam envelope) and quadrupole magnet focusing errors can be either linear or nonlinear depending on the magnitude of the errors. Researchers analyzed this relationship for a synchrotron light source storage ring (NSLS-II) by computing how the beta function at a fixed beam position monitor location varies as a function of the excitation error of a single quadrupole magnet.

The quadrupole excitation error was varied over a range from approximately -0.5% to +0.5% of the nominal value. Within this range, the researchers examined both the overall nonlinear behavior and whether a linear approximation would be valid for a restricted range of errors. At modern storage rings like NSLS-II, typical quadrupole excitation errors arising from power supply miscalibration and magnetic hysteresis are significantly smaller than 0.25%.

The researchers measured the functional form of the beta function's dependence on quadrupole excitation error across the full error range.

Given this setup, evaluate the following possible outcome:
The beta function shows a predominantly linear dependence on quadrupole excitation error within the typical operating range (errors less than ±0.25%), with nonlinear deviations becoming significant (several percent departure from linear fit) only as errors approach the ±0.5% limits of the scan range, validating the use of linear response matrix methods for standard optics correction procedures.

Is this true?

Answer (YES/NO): YES